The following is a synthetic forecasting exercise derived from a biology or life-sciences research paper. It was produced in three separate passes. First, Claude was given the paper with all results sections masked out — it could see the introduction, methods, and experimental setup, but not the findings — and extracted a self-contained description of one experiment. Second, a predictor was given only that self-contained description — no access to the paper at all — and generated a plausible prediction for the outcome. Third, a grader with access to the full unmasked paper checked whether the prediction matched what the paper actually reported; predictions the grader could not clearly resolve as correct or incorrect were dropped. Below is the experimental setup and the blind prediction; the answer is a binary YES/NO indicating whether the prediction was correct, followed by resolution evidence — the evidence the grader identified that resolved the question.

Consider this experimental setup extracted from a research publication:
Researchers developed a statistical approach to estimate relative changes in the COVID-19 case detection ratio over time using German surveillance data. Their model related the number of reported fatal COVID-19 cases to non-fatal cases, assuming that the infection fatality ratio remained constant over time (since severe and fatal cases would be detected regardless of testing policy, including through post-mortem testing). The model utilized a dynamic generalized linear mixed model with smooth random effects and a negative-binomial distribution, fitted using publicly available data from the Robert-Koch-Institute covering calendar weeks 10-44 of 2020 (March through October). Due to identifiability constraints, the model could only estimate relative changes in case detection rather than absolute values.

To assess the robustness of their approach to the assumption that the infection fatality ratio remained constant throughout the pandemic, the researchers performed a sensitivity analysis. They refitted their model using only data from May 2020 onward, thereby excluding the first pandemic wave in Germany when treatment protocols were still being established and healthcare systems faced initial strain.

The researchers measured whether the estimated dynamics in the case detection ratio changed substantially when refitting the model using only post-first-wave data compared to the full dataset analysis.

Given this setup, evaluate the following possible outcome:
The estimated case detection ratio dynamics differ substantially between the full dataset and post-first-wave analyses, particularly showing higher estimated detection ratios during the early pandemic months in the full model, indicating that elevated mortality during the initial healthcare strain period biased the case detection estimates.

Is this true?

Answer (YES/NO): NO